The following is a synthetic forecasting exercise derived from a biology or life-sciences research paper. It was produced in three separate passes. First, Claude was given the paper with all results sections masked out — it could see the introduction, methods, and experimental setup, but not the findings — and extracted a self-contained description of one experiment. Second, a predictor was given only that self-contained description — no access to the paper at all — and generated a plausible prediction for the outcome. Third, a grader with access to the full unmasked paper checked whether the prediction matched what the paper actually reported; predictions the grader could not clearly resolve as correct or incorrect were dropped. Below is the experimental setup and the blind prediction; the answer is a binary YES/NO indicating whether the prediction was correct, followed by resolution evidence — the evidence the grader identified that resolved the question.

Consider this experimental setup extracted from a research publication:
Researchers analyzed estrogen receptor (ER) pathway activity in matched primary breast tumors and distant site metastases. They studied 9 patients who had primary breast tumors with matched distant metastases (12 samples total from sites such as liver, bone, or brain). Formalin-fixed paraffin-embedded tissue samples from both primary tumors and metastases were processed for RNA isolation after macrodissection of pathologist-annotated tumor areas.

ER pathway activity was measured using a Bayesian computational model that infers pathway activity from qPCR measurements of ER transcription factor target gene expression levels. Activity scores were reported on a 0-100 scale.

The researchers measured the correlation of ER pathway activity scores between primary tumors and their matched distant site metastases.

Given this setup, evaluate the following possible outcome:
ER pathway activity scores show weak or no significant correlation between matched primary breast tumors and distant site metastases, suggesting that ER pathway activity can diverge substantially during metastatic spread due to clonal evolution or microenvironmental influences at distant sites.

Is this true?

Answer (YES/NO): YES